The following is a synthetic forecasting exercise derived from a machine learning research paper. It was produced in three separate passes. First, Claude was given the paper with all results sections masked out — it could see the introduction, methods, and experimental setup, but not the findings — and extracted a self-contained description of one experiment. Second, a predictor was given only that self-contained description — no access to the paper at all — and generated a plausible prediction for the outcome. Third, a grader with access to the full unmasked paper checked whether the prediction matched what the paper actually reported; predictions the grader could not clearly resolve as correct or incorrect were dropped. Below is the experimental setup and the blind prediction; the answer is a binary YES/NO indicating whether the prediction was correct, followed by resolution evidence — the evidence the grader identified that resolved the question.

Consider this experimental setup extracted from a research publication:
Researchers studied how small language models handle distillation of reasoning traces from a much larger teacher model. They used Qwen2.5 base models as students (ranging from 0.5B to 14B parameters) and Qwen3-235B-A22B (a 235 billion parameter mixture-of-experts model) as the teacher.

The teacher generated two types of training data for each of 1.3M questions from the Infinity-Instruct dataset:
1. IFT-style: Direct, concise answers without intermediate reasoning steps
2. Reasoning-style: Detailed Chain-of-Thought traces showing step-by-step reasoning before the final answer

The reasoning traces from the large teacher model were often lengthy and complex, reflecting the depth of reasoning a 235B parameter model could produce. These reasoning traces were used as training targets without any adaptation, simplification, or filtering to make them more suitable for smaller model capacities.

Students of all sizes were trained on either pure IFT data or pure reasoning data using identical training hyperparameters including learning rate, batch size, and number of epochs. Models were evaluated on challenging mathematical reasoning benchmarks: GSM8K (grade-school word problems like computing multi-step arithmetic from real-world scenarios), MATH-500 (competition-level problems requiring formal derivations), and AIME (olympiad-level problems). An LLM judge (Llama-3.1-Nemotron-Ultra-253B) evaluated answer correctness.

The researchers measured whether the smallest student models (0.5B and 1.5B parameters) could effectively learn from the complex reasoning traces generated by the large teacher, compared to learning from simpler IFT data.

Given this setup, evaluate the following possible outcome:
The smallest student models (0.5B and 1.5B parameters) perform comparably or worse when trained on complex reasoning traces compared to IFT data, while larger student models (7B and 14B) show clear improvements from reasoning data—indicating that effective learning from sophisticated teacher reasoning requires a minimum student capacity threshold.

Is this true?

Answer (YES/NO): NO